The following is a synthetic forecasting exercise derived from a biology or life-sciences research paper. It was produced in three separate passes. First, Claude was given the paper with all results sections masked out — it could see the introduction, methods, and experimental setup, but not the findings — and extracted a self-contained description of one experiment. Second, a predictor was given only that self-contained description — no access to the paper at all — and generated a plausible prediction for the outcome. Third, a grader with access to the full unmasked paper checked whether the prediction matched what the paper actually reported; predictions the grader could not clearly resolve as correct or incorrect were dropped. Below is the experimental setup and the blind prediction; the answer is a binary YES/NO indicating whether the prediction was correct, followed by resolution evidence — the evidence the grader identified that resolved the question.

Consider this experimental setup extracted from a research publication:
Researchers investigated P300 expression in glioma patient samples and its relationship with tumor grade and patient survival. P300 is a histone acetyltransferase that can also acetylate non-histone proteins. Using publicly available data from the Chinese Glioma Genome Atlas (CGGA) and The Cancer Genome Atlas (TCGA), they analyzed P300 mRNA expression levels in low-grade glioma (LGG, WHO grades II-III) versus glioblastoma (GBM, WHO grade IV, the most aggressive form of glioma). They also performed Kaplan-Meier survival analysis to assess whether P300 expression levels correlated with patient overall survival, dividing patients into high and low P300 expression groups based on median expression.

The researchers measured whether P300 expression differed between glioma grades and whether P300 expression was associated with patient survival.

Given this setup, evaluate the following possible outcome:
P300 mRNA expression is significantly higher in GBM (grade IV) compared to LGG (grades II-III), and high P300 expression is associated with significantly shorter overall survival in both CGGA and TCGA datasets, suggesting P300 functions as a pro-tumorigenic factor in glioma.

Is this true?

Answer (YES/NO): NO